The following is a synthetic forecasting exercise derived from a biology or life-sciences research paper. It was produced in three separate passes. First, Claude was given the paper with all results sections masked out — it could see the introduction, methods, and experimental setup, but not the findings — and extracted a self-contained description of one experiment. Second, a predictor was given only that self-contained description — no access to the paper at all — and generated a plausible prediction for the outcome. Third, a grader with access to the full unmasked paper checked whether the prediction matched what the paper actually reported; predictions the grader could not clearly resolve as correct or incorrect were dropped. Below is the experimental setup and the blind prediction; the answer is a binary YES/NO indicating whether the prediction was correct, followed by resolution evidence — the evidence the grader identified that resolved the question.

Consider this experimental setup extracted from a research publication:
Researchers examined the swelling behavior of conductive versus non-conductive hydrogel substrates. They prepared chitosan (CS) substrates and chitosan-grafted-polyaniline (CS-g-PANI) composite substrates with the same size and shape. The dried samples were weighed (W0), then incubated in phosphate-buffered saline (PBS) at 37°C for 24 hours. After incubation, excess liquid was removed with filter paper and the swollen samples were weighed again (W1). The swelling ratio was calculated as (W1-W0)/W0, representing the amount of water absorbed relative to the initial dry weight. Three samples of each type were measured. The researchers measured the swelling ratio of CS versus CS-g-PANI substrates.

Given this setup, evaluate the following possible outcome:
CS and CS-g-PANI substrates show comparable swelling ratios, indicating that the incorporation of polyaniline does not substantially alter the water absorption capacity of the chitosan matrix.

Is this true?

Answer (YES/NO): NO